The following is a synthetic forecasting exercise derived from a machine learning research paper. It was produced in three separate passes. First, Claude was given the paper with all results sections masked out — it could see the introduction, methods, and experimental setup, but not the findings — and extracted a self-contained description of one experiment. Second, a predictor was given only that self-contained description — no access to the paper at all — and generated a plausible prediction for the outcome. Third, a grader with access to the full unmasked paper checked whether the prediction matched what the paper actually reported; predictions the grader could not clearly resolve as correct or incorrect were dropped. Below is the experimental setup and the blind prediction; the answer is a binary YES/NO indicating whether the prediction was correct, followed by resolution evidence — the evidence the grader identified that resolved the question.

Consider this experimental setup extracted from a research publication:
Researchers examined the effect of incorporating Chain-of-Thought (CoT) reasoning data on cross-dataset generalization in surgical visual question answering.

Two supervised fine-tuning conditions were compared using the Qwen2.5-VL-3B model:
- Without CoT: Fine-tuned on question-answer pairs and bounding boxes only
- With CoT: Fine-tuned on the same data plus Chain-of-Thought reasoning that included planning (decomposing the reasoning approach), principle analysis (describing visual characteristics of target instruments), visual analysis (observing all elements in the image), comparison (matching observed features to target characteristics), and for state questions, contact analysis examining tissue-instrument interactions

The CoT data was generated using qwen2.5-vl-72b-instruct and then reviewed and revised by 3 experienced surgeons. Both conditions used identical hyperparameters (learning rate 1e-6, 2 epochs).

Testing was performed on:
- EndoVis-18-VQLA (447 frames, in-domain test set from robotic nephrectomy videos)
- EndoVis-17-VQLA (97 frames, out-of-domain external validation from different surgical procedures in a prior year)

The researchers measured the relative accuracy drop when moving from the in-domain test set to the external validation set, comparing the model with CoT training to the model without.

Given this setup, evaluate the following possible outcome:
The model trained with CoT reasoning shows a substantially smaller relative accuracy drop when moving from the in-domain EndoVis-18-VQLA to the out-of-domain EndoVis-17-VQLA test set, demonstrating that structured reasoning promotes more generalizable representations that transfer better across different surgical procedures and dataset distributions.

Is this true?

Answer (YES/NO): NO